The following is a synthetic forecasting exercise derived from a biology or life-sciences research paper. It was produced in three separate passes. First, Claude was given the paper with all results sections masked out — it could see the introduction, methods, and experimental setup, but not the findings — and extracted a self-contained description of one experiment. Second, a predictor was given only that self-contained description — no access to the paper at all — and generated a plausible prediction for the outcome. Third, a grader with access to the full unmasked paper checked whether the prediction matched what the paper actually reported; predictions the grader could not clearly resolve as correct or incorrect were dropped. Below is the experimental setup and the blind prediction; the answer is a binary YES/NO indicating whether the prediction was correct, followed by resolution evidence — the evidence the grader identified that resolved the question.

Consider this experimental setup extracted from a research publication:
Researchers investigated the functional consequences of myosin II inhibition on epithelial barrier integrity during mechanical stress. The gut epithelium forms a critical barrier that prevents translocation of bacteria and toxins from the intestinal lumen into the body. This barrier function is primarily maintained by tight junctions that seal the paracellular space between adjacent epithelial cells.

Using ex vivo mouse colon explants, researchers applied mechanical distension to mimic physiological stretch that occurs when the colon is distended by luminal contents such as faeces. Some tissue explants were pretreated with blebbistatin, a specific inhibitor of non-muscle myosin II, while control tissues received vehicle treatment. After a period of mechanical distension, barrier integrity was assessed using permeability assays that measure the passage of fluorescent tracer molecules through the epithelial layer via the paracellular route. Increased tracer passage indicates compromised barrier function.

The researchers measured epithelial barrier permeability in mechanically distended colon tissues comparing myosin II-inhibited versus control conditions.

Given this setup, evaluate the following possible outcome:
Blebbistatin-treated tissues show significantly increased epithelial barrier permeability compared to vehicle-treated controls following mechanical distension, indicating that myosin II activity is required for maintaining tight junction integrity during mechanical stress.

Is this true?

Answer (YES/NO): YES